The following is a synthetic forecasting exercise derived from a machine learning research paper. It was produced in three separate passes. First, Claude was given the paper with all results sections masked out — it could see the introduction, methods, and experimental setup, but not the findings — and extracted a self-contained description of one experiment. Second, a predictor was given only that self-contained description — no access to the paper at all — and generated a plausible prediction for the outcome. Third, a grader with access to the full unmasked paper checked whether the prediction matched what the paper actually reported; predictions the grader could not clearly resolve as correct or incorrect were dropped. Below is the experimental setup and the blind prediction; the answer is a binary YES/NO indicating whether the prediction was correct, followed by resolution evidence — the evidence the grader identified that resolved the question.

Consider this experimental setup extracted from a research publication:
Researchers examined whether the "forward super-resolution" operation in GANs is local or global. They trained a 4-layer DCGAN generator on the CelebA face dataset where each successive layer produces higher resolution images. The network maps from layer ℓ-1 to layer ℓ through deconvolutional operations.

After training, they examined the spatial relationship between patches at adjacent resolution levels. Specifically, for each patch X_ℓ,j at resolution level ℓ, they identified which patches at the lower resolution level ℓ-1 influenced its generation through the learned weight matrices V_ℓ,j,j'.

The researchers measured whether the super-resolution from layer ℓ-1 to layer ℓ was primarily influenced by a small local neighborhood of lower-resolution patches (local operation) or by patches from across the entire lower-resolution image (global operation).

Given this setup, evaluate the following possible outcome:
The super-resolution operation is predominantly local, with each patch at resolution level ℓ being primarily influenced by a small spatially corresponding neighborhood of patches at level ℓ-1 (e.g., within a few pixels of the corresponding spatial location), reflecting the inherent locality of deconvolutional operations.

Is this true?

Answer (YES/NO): YES